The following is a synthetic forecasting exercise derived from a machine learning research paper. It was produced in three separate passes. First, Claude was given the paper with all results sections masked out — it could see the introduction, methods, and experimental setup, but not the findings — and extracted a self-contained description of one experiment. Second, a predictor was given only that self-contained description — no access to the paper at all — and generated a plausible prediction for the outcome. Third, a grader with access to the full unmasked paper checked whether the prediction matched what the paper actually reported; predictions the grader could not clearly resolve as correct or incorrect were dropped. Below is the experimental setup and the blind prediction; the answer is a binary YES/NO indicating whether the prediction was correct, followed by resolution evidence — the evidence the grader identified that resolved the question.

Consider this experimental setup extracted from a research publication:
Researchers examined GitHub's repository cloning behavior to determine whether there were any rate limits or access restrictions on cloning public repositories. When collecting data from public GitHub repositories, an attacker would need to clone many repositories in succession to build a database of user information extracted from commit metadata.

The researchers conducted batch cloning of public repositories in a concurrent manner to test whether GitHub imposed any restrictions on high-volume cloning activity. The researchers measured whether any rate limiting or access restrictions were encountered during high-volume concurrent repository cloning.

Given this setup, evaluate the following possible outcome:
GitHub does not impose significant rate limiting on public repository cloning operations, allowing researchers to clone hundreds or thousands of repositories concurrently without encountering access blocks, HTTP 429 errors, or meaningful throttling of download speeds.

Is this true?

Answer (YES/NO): YES